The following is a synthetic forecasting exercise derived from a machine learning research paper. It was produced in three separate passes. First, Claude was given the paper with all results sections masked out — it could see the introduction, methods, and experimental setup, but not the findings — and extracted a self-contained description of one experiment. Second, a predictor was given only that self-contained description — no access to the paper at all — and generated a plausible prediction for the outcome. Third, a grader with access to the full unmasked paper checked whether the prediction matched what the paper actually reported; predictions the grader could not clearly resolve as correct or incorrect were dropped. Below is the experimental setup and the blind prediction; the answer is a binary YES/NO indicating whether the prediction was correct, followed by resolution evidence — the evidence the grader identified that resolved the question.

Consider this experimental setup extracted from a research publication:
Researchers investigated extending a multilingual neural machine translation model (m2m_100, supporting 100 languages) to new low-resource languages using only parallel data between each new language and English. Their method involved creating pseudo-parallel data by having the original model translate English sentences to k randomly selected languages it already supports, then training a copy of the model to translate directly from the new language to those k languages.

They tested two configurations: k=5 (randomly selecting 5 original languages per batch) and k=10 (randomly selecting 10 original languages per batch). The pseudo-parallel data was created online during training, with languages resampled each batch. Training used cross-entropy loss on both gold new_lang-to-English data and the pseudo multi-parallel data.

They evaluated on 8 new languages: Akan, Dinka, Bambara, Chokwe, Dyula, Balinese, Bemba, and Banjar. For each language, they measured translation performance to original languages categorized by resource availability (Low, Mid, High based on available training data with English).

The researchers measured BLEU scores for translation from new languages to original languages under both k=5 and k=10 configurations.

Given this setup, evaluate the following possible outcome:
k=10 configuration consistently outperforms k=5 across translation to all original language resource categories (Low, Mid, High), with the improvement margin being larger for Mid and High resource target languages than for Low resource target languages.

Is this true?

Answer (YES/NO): NO